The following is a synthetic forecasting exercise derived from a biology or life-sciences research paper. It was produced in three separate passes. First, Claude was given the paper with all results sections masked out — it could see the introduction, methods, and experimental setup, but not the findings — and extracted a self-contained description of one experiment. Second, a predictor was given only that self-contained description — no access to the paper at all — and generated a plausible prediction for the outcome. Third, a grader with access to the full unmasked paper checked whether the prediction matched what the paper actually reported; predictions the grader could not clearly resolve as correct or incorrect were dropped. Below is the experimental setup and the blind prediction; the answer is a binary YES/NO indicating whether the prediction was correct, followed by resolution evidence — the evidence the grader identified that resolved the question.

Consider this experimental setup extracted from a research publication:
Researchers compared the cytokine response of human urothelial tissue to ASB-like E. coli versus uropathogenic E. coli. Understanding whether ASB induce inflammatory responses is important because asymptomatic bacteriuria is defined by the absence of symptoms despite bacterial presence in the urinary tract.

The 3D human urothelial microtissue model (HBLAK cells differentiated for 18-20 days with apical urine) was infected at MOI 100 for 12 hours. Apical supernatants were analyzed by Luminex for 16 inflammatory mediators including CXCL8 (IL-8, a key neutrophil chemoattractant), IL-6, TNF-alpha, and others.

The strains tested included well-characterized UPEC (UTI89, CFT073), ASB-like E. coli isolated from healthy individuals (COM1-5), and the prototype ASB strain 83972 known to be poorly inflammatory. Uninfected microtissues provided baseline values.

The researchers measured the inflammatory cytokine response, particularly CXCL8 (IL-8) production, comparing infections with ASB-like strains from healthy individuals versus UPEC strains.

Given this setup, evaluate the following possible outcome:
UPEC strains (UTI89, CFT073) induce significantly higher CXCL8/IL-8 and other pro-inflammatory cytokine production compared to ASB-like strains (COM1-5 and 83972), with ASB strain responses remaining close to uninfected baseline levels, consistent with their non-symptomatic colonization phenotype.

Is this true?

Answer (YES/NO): YES